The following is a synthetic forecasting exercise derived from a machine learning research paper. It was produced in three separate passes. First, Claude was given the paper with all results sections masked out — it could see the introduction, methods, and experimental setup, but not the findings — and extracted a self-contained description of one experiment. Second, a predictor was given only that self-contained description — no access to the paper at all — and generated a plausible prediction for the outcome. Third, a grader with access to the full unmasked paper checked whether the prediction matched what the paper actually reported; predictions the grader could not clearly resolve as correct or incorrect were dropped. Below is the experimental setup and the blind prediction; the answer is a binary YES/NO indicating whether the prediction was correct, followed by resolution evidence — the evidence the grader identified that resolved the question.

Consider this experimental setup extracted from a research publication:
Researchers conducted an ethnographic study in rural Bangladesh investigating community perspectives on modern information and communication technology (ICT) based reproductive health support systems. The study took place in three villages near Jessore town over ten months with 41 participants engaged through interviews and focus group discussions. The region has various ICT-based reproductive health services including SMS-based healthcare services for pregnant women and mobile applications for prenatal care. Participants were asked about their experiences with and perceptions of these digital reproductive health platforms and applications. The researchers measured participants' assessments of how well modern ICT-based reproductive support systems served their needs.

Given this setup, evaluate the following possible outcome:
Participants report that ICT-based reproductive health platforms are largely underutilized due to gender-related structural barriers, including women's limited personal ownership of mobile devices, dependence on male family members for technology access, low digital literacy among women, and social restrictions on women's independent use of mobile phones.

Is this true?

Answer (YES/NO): NO